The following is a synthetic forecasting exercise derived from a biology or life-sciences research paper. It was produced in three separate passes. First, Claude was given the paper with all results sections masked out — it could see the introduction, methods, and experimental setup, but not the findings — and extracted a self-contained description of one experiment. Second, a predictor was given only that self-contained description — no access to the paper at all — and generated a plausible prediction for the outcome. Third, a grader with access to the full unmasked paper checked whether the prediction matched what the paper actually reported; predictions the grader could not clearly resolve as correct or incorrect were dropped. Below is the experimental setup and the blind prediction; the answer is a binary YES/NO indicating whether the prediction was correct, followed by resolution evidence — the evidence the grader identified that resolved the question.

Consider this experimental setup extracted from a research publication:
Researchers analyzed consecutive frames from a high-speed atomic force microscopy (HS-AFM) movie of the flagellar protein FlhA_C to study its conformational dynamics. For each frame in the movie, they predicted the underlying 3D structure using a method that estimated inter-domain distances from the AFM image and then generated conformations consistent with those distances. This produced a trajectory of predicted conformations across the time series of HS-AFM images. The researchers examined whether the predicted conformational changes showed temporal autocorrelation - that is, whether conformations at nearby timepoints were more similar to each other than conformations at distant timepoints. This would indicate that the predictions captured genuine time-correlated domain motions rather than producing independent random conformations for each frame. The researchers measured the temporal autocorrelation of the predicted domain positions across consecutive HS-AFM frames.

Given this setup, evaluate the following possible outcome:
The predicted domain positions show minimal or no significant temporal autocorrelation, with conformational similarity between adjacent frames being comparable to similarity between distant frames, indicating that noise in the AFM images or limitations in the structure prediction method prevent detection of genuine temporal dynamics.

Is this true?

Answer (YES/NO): NO